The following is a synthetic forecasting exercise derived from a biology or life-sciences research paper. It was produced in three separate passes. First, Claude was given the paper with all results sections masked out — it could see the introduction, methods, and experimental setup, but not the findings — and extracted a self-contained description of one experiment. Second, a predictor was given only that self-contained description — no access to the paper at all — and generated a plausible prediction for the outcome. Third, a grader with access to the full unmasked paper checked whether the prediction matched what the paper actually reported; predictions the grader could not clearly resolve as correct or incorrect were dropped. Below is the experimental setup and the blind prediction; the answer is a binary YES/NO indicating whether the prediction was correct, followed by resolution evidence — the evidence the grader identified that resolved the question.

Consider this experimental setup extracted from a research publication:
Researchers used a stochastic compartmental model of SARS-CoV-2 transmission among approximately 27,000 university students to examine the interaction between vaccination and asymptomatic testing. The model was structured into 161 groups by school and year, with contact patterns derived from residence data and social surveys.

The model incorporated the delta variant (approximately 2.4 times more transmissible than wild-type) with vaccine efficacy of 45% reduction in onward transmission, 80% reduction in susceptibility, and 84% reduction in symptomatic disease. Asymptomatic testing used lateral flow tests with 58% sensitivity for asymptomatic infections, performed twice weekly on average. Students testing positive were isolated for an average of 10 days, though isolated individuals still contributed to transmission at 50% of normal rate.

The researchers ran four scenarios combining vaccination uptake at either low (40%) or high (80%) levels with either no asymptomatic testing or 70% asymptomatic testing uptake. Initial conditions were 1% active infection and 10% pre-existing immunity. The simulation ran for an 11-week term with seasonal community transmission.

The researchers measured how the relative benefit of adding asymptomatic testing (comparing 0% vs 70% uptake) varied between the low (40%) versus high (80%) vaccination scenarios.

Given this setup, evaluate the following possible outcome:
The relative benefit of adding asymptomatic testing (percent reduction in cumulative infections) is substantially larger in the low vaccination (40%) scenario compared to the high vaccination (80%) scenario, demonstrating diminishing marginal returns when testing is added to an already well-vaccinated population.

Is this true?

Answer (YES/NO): YES